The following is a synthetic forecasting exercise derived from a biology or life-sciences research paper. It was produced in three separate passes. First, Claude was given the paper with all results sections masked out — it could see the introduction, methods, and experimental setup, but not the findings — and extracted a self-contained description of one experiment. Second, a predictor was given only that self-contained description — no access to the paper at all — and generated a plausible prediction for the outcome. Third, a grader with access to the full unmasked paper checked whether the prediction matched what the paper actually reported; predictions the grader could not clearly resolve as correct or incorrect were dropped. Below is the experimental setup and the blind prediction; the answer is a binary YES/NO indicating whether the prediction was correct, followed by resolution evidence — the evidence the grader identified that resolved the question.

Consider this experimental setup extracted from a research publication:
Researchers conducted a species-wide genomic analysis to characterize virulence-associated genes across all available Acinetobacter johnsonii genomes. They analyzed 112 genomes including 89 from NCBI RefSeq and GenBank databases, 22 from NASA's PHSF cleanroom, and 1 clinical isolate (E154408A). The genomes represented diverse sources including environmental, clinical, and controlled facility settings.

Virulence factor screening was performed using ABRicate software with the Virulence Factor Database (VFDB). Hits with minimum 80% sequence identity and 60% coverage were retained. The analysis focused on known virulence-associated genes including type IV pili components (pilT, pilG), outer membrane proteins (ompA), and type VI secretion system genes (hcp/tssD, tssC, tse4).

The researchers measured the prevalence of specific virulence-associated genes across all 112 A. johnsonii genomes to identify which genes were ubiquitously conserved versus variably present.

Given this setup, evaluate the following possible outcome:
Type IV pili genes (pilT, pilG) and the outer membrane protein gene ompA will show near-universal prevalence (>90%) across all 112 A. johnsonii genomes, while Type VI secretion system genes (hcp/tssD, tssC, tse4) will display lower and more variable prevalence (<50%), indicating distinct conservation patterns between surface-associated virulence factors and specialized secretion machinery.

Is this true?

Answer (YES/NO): NO